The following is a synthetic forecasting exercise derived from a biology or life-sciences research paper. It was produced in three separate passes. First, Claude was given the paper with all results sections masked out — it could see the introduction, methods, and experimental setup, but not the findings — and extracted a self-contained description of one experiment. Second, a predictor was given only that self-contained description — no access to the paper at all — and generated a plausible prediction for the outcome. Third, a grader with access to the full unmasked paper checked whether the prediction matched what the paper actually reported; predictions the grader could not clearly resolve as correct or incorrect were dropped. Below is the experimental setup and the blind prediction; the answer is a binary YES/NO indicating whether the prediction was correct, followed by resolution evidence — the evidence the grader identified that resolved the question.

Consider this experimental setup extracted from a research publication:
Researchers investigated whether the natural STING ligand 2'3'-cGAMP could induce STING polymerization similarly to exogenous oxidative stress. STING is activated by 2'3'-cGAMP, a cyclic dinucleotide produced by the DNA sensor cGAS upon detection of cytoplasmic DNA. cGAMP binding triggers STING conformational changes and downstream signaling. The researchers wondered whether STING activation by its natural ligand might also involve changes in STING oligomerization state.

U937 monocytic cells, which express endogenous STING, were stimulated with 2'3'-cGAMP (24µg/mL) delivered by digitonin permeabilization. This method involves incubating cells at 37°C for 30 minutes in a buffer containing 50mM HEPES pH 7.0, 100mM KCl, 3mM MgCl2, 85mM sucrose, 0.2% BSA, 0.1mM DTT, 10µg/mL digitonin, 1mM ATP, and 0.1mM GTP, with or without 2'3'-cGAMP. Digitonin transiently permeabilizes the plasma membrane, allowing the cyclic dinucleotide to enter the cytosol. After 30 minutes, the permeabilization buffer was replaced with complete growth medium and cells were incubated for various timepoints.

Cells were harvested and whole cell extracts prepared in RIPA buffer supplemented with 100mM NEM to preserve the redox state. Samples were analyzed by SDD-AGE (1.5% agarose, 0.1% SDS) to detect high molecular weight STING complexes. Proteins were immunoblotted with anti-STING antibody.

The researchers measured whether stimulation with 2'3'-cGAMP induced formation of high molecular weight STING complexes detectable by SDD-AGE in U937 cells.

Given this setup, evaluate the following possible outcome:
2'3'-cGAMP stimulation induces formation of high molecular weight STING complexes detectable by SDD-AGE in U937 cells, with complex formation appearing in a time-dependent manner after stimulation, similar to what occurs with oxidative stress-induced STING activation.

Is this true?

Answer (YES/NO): YES